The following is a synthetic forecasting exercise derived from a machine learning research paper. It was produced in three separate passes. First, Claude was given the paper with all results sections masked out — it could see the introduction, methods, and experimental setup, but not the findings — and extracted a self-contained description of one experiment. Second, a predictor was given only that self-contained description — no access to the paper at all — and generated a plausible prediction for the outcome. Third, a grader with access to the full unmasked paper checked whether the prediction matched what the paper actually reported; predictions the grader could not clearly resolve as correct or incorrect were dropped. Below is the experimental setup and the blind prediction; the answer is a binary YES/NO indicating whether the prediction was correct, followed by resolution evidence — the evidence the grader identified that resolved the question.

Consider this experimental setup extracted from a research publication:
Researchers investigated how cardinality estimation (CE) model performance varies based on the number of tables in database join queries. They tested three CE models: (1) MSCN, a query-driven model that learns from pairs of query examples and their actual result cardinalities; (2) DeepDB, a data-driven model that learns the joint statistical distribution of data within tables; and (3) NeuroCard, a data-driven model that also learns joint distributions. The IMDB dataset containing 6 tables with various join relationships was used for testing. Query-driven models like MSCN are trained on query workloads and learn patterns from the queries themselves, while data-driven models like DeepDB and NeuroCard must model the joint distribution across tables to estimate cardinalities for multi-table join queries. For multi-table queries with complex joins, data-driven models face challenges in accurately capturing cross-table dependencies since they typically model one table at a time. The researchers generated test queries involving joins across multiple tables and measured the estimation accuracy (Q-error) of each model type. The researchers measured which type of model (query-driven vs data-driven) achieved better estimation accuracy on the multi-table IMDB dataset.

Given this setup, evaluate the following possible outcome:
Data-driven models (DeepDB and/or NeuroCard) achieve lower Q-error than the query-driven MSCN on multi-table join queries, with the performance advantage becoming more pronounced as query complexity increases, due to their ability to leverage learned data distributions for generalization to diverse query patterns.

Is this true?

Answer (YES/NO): NO